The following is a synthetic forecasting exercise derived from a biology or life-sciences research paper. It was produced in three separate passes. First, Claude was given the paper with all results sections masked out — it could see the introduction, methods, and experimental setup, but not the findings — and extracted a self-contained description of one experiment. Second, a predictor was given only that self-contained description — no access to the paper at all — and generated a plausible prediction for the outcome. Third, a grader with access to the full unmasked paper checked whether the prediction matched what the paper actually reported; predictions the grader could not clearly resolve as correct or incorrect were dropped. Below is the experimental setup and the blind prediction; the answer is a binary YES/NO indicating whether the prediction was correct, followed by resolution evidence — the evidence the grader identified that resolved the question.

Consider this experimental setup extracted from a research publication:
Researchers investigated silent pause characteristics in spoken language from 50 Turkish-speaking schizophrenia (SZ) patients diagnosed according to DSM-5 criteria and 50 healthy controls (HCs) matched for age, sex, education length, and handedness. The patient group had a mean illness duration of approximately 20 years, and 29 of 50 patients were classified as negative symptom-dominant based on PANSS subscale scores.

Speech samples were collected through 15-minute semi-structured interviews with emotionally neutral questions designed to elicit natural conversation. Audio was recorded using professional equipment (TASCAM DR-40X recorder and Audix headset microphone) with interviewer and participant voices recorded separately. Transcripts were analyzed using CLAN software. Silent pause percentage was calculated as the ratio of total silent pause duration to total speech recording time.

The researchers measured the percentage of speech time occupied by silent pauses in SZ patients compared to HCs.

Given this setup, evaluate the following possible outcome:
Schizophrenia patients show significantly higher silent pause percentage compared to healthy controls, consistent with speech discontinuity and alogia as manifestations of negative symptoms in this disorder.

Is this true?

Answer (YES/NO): YES